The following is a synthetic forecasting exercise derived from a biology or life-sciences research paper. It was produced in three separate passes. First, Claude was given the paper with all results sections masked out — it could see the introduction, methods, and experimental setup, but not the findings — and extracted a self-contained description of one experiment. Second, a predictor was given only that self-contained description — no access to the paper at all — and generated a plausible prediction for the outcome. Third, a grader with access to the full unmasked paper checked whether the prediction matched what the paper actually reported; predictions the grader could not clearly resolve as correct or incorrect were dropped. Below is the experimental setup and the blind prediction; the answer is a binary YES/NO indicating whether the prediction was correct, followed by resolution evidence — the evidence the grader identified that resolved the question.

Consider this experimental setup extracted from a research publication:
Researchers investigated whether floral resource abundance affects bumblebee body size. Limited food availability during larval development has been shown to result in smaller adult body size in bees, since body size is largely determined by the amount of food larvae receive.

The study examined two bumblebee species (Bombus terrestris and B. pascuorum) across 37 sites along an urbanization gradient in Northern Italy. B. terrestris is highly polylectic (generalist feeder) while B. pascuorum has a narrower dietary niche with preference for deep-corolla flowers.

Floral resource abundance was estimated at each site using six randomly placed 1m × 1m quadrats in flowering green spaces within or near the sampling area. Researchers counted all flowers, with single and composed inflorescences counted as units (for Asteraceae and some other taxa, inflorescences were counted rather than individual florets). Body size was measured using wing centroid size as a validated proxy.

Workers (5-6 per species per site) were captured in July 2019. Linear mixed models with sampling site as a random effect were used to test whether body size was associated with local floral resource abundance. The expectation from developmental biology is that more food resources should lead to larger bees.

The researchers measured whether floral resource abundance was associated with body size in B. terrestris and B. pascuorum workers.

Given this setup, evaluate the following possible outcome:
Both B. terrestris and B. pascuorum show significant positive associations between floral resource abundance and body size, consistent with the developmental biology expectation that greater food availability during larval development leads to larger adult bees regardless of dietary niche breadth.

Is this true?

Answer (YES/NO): NO